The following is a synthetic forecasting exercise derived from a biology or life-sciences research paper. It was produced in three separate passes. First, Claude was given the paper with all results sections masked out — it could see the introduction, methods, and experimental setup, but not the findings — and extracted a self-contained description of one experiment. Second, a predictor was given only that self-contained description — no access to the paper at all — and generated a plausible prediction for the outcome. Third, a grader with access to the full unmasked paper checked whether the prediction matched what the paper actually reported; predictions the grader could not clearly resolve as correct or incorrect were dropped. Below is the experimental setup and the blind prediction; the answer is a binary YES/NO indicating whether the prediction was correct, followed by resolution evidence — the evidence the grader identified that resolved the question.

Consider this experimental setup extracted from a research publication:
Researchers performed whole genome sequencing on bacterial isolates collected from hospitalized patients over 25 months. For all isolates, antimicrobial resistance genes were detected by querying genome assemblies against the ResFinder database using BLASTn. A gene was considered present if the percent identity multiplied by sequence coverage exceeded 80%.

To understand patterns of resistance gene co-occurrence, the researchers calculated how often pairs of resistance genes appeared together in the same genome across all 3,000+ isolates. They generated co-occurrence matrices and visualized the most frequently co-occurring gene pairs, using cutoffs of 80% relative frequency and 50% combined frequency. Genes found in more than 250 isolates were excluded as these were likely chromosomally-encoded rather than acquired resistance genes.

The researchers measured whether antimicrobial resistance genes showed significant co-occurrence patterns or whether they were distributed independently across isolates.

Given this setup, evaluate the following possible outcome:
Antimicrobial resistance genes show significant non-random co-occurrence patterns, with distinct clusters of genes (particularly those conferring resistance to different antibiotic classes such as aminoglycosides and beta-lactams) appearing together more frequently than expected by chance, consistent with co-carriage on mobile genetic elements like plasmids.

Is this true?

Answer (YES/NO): YES